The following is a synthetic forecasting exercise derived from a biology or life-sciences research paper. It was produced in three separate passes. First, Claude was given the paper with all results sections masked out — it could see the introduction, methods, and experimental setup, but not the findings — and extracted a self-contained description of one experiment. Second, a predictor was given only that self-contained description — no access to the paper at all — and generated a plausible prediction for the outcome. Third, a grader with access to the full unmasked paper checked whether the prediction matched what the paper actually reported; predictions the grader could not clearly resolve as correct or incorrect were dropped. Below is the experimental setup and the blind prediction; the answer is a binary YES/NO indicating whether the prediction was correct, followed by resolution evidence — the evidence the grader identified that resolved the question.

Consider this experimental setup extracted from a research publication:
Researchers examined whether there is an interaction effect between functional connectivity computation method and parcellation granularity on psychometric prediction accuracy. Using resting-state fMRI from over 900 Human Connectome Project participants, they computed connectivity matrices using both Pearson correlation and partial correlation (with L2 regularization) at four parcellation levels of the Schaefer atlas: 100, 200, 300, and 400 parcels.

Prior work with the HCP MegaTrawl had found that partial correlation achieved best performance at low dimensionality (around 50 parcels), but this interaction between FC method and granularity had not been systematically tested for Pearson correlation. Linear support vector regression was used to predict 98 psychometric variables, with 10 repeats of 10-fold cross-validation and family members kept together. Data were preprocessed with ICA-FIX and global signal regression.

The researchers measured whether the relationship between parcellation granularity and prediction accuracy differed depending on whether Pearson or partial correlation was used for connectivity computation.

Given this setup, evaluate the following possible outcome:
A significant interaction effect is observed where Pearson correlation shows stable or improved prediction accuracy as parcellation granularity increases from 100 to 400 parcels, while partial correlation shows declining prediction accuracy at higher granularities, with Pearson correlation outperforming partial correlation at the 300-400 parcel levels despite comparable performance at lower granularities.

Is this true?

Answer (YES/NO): NO